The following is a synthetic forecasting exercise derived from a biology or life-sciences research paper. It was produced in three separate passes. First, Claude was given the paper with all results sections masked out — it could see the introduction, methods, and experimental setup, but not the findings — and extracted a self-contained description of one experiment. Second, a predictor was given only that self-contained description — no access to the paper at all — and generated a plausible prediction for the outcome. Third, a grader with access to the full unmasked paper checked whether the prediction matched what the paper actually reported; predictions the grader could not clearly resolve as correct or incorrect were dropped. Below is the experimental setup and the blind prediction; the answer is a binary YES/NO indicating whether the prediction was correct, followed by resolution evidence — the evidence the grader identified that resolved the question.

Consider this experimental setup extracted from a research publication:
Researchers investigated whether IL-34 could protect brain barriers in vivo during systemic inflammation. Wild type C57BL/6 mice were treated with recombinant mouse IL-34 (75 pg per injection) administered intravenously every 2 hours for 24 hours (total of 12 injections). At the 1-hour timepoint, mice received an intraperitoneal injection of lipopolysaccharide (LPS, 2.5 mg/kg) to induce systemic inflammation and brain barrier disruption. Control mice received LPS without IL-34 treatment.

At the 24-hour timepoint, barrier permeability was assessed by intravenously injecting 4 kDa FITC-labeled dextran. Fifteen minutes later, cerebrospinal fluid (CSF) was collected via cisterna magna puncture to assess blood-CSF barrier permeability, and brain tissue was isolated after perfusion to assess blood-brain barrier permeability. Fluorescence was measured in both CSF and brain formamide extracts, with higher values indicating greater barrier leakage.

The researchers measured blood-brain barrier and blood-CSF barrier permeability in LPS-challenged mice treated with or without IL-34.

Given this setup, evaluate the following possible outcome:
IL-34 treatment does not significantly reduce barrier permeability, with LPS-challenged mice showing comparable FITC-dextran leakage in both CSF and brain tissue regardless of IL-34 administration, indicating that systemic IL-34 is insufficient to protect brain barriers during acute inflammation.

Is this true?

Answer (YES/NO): NO